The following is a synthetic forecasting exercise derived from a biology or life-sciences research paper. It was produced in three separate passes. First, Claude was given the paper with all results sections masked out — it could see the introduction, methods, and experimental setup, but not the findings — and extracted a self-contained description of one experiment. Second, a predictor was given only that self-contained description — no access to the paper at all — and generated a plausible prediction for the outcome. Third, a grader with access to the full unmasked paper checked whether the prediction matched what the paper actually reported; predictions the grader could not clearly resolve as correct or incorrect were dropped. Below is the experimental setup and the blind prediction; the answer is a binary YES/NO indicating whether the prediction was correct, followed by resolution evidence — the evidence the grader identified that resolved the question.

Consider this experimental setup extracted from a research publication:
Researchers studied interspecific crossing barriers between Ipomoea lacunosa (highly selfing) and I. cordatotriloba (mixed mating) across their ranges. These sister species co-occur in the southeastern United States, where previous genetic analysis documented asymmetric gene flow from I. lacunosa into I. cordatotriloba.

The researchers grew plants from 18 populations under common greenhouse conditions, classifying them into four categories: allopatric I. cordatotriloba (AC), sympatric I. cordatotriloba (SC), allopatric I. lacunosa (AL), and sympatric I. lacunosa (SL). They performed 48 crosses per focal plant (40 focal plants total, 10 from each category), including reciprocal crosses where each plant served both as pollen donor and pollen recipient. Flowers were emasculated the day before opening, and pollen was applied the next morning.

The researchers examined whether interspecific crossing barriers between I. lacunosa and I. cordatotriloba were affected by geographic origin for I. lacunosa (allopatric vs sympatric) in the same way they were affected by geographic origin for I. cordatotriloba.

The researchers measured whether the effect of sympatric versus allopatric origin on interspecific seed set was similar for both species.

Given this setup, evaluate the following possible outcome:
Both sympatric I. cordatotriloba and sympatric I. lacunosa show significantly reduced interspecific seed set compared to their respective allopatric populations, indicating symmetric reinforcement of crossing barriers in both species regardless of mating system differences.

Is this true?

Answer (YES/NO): NO